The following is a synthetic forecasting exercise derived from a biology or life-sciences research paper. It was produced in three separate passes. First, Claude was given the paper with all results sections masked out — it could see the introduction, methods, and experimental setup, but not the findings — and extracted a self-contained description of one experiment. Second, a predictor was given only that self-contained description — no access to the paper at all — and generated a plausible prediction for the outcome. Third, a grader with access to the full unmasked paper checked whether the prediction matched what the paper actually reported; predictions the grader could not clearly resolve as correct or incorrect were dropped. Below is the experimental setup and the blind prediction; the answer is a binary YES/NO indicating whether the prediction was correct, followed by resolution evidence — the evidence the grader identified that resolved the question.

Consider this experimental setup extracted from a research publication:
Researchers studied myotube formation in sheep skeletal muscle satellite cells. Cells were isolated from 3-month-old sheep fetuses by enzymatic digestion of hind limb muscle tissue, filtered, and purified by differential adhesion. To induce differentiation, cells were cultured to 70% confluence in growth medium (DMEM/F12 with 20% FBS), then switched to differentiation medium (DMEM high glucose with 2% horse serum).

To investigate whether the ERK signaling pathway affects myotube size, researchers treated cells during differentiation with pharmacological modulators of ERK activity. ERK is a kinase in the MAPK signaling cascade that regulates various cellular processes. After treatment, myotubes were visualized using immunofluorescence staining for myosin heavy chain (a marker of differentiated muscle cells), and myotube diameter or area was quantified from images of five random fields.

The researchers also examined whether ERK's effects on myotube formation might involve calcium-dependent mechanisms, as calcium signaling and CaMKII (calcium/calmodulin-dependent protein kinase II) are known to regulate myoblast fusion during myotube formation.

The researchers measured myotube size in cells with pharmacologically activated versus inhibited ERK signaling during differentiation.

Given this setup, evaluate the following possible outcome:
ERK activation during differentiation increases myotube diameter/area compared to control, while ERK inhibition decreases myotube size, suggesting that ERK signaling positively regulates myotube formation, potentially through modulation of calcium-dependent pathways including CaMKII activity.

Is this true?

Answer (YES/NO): NO